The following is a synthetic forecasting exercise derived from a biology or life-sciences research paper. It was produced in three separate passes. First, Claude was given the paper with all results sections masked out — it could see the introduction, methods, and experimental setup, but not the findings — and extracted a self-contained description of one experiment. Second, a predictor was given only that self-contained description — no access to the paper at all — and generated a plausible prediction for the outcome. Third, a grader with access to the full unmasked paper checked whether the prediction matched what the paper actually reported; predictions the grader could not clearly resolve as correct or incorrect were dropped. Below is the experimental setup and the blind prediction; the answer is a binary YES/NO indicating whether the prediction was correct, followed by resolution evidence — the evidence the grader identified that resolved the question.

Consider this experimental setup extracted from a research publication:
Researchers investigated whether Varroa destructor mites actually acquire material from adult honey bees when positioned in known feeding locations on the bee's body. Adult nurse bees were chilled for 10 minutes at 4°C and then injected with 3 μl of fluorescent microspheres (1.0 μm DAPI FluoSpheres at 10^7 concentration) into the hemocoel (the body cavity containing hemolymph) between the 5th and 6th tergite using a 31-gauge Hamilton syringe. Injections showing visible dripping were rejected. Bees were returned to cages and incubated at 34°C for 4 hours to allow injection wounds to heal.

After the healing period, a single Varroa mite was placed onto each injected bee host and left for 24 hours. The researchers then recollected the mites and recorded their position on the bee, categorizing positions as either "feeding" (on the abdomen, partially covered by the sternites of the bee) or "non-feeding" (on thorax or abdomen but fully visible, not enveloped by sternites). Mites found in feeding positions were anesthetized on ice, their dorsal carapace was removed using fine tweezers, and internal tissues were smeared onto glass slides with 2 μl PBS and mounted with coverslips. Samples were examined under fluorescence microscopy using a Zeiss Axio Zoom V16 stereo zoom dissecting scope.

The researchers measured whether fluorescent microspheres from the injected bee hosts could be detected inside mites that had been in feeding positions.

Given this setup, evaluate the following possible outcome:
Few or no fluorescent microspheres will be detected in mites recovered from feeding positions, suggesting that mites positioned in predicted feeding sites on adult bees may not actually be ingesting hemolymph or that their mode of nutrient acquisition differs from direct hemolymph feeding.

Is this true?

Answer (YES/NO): NO